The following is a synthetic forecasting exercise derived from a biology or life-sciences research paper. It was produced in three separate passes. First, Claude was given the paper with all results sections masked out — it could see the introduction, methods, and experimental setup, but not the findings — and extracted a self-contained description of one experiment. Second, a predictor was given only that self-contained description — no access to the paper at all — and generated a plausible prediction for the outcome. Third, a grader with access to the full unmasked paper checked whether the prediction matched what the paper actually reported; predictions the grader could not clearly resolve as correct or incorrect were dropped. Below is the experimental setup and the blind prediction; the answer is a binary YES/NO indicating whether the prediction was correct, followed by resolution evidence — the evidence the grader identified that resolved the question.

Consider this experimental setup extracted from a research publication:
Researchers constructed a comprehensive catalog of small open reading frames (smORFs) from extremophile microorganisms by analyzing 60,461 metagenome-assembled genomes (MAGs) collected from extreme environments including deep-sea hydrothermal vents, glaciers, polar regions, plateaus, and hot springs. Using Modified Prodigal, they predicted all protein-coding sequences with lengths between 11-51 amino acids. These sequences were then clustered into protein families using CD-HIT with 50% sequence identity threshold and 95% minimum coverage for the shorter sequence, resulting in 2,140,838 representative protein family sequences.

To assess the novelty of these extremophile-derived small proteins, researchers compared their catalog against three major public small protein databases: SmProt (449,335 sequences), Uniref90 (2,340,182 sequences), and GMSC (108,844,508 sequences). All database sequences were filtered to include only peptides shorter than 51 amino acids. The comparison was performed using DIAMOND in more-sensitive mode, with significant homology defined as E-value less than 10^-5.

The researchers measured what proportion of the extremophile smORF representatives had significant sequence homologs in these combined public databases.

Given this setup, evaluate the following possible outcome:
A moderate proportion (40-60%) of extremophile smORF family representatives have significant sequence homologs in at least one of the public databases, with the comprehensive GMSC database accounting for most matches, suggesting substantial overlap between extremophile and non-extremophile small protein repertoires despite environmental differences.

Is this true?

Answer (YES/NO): NO